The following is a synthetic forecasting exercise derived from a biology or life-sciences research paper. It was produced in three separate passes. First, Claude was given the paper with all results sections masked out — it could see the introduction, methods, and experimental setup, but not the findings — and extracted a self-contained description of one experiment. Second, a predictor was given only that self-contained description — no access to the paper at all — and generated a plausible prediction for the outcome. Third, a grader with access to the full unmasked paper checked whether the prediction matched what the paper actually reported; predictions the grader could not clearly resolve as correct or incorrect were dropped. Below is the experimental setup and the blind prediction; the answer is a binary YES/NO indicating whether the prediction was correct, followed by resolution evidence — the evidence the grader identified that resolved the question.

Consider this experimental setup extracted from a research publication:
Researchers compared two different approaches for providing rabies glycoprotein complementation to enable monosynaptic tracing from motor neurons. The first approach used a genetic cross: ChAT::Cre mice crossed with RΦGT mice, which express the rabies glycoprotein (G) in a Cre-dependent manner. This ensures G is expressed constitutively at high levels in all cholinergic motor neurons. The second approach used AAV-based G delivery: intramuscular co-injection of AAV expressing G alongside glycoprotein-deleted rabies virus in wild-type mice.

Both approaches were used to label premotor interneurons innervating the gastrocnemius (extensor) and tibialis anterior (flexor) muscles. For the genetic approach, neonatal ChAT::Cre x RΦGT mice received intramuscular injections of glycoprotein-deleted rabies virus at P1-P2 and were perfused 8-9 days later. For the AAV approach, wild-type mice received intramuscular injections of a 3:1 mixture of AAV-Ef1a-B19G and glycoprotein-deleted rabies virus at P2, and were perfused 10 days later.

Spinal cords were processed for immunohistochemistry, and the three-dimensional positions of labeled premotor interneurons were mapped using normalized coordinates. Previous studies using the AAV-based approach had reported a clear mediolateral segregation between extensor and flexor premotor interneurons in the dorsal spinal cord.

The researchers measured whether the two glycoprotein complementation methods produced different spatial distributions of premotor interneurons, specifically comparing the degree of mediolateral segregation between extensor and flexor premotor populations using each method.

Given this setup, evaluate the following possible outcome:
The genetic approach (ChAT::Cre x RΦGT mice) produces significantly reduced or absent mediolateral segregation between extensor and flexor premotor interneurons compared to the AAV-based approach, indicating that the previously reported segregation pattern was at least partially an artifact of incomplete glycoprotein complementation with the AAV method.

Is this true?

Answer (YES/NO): NO